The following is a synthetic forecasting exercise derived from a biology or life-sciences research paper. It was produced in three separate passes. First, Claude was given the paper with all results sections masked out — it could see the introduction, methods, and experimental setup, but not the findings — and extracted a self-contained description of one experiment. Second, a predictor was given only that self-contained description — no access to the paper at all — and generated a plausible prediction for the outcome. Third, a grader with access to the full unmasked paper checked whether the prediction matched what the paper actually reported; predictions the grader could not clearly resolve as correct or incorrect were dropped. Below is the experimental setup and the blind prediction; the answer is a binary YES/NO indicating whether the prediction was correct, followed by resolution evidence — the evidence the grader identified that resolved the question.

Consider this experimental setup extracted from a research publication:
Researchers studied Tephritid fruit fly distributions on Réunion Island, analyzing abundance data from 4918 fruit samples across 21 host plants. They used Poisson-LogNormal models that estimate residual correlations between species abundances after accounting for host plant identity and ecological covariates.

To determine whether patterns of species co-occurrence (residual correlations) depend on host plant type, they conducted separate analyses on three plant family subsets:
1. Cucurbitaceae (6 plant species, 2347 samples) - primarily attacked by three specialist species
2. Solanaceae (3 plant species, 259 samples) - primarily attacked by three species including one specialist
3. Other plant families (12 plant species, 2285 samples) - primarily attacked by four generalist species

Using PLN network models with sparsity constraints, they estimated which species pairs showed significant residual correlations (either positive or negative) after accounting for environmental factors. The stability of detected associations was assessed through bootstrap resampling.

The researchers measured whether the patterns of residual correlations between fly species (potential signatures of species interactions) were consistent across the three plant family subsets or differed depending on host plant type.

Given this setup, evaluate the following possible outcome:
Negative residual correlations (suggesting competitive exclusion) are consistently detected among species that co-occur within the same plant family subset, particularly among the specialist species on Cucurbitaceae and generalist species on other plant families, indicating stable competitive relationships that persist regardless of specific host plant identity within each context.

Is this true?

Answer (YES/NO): NO